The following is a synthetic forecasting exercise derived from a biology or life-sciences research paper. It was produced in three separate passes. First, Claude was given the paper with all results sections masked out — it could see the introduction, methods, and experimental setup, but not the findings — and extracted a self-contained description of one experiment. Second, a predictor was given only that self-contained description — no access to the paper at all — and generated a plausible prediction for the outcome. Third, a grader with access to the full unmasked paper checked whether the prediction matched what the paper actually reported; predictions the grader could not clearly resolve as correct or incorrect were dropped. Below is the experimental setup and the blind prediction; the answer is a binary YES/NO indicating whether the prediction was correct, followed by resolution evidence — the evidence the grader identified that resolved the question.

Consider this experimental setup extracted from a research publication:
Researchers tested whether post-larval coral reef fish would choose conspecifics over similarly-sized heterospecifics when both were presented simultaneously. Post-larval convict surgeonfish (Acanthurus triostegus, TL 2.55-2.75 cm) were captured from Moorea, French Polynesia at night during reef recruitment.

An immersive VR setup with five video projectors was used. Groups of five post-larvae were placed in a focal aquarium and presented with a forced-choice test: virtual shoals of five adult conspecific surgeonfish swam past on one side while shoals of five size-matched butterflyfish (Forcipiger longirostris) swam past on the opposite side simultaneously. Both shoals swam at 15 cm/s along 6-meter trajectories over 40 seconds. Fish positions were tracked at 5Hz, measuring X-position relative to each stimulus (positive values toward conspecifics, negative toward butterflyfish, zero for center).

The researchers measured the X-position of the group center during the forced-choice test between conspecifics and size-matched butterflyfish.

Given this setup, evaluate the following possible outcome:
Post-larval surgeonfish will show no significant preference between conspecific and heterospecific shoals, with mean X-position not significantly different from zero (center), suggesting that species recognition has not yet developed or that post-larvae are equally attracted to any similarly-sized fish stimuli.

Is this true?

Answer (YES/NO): NO